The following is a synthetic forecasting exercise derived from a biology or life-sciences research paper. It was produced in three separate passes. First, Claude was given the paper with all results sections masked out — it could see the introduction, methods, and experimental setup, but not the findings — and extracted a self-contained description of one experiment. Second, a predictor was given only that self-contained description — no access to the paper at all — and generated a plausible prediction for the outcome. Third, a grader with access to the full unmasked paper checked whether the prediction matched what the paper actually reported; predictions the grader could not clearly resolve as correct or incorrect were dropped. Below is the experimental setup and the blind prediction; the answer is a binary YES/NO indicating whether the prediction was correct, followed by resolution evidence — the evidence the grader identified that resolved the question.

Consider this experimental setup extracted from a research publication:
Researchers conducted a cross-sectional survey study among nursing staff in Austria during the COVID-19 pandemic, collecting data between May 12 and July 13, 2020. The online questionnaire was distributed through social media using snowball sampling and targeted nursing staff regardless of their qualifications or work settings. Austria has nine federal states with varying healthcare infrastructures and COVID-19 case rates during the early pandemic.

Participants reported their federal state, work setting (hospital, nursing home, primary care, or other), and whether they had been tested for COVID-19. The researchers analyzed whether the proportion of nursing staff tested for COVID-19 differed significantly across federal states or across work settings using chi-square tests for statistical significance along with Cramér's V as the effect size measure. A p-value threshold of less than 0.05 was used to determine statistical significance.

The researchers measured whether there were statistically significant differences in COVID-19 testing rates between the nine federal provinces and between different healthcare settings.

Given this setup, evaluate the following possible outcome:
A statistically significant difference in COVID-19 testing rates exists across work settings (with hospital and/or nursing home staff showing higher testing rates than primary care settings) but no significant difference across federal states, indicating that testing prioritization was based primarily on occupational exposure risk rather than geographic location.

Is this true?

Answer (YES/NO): NO